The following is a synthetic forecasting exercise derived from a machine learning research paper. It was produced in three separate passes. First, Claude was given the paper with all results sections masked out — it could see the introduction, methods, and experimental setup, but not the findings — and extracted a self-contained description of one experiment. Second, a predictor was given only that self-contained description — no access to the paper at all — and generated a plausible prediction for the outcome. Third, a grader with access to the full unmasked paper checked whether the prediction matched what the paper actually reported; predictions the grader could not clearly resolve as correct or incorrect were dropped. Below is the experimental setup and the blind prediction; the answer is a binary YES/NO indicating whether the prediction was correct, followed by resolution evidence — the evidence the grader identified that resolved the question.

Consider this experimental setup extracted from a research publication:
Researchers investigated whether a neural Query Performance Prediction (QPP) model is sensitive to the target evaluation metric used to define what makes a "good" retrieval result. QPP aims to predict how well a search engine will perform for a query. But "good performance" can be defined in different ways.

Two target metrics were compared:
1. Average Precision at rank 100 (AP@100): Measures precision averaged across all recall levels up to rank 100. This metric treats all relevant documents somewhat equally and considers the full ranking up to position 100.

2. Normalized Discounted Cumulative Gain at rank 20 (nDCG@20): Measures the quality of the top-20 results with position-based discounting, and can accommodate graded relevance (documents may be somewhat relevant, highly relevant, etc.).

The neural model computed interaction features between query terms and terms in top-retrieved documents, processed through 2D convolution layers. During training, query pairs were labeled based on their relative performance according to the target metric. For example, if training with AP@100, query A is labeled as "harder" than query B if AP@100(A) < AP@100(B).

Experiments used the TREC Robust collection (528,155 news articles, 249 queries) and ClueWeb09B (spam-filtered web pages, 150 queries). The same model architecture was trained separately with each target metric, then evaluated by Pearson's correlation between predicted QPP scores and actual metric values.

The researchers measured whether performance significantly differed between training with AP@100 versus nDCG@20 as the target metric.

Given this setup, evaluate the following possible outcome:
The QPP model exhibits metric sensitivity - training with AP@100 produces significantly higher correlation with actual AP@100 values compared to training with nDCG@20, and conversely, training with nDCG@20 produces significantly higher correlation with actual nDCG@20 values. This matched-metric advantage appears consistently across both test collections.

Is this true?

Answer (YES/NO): NO